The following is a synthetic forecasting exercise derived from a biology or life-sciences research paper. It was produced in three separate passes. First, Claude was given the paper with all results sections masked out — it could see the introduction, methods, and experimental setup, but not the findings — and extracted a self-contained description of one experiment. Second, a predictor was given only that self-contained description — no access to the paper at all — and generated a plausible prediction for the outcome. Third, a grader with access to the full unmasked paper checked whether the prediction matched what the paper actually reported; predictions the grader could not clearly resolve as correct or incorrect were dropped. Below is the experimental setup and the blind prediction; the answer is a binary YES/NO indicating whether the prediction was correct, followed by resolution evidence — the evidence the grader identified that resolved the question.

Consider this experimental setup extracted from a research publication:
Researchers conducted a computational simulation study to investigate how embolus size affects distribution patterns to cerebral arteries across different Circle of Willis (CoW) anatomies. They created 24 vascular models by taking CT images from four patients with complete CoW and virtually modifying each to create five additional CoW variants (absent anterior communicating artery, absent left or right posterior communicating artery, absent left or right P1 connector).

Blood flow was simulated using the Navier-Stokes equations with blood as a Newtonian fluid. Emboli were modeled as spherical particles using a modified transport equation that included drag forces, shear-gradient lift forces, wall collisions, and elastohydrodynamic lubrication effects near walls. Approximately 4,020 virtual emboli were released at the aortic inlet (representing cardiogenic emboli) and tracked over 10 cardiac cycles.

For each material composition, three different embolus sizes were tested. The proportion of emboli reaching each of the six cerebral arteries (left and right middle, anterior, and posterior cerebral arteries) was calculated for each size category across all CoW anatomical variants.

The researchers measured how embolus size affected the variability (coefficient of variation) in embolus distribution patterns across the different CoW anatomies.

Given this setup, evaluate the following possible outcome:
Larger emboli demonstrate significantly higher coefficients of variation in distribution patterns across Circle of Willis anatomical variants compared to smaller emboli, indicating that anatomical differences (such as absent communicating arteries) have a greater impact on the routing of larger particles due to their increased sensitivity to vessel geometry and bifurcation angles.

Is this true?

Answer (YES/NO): NO